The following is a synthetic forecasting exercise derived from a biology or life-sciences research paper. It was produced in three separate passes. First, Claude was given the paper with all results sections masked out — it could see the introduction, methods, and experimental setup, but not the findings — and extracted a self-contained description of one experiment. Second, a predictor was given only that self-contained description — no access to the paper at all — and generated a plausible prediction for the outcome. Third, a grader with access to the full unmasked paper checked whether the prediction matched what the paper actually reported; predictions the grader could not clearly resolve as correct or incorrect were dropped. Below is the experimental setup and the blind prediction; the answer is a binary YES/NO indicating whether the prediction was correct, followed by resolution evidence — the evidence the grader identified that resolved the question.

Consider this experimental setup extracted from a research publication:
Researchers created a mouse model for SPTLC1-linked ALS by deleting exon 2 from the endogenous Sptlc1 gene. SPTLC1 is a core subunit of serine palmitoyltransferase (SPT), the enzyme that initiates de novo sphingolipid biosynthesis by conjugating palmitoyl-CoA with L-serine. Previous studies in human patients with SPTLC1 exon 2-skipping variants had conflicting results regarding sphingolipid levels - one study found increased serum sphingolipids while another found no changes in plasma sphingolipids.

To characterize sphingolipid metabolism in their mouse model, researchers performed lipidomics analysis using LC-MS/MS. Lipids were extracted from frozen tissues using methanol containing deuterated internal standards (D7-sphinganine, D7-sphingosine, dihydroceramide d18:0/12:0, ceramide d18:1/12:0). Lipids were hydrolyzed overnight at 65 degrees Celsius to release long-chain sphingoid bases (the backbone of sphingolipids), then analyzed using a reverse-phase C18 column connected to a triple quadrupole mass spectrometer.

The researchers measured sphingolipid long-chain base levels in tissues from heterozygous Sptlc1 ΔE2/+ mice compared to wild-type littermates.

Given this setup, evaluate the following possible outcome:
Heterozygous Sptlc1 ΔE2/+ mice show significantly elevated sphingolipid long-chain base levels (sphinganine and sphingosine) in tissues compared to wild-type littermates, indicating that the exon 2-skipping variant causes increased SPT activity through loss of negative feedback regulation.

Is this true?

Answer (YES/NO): NO